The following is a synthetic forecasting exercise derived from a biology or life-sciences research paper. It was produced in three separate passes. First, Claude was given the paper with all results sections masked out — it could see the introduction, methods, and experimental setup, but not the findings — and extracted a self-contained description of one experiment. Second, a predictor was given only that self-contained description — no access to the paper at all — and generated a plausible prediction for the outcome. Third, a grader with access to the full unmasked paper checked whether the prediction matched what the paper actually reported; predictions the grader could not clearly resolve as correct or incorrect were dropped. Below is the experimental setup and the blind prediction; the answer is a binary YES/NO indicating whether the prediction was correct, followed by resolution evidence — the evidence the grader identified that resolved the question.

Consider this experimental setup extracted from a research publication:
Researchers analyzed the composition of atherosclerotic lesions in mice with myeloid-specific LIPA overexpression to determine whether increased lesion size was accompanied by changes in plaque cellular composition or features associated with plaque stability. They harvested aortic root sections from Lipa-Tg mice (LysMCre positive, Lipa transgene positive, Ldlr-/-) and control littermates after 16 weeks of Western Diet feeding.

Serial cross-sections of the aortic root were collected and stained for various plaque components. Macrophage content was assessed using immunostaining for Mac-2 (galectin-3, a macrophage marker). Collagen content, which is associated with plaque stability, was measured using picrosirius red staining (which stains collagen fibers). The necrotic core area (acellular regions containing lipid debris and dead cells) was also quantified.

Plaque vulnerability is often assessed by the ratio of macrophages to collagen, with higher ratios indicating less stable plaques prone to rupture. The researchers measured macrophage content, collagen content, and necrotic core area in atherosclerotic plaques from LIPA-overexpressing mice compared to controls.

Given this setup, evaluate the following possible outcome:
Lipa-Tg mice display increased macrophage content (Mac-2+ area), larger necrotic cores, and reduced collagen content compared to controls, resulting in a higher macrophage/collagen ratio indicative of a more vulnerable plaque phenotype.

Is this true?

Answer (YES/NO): NO